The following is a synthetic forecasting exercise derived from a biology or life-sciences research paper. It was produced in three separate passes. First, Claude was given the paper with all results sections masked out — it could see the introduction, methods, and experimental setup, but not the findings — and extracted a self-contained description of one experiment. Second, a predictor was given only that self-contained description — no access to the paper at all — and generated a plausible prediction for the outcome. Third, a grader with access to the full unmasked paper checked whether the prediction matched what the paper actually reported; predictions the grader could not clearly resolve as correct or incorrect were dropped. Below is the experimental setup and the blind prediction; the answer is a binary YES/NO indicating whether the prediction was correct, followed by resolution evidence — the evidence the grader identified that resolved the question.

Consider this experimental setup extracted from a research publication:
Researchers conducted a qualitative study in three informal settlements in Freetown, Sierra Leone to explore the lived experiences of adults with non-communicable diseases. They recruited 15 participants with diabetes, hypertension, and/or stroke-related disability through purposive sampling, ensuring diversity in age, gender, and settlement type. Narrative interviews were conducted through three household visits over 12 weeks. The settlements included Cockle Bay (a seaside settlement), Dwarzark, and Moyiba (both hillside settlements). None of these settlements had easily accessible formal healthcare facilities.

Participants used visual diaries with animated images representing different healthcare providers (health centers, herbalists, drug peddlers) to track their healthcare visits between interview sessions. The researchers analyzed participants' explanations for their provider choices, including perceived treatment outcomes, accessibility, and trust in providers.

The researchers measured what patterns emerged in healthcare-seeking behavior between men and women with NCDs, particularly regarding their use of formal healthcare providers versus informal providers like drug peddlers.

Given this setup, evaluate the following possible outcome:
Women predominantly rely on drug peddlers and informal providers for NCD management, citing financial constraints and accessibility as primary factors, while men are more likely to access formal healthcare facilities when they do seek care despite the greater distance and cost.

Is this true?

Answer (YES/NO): NO